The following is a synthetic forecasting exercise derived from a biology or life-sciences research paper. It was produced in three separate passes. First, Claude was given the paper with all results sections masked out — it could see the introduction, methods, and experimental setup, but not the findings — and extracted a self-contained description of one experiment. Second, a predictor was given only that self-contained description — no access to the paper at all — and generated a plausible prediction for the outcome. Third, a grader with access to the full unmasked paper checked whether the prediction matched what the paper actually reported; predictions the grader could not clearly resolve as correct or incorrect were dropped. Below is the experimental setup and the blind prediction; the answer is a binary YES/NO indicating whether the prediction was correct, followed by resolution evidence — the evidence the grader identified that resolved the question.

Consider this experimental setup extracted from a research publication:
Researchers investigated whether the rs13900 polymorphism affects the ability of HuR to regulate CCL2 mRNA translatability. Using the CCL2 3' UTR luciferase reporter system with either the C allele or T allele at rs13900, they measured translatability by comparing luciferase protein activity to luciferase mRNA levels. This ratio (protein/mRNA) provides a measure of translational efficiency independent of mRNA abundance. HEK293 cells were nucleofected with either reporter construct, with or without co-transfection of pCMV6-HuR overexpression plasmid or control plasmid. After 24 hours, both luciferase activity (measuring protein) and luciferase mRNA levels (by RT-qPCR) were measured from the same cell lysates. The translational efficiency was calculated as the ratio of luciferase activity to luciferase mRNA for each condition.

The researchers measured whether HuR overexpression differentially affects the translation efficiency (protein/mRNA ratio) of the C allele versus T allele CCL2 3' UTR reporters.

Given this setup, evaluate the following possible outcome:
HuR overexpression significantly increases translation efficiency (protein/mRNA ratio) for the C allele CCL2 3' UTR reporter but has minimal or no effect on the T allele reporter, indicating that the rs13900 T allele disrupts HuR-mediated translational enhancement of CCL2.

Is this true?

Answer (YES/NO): NO